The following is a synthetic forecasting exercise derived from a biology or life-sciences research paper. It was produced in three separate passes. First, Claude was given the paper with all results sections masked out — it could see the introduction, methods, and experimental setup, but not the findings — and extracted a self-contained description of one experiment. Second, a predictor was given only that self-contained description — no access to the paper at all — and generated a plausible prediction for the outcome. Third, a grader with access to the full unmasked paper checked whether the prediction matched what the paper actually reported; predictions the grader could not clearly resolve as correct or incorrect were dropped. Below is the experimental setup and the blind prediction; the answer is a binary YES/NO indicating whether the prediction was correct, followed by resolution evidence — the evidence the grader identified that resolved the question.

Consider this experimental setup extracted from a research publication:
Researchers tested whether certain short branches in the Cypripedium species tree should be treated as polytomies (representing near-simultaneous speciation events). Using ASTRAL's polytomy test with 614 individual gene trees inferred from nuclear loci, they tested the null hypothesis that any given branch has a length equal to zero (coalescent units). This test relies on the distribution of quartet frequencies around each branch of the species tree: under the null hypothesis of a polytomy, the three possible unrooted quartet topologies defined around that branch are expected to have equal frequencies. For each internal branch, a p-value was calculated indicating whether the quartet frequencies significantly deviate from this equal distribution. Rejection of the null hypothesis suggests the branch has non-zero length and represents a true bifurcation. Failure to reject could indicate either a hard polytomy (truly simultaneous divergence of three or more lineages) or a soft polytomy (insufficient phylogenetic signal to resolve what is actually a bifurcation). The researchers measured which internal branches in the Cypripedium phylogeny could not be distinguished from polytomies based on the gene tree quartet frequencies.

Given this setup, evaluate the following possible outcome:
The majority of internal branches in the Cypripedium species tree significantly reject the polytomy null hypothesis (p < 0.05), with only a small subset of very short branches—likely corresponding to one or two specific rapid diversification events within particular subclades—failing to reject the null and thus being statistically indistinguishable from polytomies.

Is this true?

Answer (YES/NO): NO